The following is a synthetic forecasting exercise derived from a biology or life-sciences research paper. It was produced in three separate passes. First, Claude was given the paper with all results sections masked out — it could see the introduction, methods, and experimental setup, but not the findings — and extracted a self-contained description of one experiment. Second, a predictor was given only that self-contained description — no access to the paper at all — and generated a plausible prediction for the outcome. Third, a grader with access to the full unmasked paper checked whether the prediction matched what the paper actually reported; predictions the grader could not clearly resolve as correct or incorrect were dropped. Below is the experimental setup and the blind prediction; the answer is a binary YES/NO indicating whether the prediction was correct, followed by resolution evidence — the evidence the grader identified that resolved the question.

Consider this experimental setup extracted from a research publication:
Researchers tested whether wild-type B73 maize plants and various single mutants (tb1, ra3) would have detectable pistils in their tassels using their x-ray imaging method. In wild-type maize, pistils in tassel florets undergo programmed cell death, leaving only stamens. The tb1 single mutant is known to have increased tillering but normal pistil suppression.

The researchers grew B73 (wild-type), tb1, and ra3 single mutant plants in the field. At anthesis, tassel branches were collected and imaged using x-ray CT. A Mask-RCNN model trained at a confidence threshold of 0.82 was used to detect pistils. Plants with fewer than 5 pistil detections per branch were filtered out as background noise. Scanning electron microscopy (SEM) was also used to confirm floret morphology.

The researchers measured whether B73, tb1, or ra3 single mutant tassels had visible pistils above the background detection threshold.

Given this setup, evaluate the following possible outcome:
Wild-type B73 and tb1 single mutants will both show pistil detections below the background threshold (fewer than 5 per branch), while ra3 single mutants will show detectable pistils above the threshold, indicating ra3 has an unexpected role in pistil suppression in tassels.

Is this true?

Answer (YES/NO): NO